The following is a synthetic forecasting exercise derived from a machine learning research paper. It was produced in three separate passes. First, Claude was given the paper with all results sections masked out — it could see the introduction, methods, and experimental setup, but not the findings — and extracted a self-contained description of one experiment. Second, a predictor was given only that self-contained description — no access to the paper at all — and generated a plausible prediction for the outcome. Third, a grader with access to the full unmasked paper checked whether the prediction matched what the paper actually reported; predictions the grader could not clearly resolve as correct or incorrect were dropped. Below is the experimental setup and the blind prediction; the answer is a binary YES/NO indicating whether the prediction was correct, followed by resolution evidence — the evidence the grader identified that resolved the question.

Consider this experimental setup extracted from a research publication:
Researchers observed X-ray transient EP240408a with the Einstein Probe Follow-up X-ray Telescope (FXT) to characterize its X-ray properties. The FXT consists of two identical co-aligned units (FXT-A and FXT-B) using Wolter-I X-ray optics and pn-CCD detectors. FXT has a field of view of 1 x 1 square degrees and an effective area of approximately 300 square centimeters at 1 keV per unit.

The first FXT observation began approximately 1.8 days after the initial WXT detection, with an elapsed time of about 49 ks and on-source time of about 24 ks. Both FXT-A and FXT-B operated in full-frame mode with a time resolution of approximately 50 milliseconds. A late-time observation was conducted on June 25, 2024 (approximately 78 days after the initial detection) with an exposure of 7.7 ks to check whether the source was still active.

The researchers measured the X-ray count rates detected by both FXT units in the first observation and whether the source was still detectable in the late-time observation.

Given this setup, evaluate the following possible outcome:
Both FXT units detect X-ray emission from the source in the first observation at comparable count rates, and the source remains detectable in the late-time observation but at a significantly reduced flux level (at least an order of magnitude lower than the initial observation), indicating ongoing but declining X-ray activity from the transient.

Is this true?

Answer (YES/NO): NO